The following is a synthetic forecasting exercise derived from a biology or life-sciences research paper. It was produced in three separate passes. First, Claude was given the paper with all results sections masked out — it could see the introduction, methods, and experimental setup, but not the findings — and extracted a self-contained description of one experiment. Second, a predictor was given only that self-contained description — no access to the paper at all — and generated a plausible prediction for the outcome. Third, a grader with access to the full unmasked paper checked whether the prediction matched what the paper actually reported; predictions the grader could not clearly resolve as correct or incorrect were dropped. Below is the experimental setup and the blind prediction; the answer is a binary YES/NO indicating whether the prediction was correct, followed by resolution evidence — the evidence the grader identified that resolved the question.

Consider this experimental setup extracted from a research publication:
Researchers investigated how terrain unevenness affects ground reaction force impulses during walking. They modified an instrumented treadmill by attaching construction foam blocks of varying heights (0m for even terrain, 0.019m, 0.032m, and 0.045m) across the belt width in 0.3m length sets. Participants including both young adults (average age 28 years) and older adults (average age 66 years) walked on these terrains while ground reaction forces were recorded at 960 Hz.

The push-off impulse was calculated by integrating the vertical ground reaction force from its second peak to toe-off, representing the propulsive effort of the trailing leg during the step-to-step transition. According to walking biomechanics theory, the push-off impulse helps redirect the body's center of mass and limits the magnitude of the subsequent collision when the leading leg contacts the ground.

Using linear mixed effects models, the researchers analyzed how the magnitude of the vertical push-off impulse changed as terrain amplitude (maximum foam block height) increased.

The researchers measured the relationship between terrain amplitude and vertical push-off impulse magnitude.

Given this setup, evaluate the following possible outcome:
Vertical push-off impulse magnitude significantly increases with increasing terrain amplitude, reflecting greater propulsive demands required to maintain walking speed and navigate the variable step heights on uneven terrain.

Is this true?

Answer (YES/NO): NO